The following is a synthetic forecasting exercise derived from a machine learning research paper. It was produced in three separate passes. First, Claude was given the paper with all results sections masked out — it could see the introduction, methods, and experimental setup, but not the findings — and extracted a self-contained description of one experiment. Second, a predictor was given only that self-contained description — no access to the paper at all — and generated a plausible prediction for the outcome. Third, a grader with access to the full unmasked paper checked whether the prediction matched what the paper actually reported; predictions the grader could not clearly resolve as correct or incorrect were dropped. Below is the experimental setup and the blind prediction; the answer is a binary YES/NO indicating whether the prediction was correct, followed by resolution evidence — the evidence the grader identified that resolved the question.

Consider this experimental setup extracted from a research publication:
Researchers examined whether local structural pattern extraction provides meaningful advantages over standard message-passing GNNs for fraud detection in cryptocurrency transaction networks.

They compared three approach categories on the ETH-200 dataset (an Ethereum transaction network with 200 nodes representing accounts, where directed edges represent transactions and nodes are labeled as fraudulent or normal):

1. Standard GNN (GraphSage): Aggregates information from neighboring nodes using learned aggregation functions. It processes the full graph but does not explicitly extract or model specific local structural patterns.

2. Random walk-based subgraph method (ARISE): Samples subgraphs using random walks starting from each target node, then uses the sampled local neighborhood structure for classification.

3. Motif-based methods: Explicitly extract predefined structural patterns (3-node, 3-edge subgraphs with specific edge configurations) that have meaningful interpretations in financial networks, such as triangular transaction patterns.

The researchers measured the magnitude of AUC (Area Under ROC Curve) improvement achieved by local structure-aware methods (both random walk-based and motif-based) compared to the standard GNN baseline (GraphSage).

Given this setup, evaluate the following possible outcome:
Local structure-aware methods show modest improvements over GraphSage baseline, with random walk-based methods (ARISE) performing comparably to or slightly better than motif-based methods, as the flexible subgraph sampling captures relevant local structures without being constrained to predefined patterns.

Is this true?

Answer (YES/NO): NO